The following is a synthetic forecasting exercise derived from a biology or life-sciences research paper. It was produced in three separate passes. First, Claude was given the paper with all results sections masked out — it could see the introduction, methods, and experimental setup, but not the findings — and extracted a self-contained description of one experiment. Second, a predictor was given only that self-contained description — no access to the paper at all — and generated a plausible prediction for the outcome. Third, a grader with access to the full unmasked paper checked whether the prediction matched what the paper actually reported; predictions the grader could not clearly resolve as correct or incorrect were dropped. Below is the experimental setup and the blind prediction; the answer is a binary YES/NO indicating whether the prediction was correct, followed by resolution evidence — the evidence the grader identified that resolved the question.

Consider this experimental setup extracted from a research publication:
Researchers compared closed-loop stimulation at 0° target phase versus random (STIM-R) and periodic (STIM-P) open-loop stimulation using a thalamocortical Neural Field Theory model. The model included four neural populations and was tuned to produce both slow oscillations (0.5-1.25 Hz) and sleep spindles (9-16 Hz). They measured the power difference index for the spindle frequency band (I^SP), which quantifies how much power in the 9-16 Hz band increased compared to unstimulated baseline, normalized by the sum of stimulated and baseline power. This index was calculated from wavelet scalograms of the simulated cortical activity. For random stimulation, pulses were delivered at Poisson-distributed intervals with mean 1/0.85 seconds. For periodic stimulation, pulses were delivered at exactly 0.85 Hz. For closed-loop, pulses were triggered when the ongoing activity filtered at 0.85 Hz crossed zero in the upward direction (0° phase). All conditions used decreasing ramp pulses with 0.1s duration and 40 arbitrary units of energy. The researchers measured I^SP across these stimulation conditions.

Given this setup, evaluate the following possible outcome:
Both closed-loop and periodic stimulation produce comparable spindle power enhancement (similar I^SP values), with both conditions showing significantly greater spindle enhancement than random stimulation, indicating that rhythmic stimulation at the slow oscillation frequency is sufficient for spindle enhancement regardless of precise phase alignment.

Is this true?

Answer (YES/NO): NO